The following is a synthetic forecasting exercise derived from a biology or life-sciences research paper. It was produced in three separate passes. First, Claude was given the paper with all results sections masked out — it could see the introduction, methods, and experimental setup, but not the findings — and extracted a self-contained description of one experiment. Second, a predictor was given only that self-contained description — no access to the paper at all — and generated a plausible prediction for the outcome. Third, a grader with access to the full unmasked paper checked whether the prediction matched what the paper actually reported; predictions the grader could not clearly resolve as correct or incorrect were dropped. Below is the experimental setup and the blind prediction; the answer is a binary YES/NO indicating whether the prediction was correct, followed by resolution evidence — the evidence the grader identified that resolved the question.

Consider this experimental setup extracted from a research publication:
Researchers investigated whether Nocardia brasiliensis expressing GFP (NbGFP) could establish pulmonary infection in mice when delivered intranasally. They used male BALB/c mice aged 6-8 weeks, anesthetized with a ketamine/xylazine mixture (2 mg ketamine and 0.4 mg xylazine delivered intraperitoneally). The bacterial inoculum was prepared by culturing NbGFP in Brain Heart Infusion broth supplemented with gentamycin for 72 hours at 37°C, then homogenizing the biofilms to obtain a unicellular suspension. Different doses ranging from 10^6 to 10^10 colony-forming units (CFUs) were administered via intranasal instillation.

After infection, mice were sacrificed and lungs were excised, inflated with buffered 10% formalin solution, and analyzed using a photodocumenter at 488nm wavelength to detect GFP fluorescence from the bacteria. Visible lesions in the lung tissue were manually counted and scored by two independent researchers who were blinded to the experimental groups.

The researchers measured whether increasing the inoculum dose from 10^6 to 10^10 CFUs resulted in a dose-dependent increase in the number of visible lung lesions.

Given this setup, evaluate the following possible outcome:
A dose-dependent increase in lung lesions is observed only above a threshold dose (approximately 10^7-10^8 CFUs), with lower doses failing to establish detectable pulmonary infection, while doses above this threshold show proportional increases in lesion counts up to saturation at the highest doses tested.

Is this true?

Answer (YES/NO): NO